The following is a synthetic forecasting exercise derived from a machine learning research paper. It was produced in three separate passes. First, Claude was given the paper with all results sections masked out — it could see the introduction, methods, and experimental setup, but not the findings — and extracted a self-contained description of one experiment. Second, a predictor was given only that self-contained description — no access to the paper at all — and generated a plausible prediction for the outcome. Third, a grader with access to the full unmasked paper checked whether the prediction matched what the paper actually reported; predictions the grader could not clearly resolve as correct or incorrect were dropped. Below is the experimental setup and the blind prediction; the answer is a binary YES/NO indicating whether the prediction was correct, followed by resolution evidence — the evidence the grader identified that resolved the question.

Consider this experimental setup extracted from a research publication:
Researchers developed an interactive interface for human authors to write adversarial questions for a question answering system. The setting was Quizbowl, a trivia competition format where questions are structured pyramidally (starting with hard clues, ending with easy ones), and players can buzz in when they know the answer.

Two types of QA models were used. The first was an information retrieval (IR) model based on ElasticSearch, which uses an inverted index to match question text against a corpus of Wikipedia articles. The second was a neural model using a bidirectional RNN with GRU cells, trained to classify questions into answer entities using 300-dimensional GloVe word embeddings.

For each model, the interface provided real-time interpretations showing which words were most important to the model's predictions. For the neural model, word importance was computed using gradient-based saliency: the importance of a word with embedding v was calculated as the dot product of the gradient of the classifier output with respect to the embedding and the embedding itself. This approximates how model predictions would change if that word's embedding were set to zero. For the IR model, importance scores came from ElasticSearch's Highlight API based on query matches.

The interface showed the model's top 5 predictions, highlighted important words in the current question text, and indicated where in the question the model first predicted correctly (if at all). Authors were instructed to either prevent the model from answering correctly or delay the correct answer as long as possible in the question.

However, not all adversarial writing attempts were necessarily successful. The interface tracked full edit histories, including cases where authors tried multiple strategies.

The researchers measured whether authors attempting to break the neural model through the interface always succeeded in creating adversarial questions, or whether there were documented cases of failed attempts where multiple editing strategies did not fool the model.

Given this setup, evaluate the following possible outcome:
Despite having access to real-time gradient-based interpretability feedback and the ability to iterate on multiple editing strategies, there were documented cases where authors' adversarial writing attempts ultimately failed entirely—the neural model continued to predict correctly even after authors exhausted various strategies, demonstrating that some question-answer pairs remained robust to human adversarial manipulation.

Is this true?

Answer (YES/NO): YES